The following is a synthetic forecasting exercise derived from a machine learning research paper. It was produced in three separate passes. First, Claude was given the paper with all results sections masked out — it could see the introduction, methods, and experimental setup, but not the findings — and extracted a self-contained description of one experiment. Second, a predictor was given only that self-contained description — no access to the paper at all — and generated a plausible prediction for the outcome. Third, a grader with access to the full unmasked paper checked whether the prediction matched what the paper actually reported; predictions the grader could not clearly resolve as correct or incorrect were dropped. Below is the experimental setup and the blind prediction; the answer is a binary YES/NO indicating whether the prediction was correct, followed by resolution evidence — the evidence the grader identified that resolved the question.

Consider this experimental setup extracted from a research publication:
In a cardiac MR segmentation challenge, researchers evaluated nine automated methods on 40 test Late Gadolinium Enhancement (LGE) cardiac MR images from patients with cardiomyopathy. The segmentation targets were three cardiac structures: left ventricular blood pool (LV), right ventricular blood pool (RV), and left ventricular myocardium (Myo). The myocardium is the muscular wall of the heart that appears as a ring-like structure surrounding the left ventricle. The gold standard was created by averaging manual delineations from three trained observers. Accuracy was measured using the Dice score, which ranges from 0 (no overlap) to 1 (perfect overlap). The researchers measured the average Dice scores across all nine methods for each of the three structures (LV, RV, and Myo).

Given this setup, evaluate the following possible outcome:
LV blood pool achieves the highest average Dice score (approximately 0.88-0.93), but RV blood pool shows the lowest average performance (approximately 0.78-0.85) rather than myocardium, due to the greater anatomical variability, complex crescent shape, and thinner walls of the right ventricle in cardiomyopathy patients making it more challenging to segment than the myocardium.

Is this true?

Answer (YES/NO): NO